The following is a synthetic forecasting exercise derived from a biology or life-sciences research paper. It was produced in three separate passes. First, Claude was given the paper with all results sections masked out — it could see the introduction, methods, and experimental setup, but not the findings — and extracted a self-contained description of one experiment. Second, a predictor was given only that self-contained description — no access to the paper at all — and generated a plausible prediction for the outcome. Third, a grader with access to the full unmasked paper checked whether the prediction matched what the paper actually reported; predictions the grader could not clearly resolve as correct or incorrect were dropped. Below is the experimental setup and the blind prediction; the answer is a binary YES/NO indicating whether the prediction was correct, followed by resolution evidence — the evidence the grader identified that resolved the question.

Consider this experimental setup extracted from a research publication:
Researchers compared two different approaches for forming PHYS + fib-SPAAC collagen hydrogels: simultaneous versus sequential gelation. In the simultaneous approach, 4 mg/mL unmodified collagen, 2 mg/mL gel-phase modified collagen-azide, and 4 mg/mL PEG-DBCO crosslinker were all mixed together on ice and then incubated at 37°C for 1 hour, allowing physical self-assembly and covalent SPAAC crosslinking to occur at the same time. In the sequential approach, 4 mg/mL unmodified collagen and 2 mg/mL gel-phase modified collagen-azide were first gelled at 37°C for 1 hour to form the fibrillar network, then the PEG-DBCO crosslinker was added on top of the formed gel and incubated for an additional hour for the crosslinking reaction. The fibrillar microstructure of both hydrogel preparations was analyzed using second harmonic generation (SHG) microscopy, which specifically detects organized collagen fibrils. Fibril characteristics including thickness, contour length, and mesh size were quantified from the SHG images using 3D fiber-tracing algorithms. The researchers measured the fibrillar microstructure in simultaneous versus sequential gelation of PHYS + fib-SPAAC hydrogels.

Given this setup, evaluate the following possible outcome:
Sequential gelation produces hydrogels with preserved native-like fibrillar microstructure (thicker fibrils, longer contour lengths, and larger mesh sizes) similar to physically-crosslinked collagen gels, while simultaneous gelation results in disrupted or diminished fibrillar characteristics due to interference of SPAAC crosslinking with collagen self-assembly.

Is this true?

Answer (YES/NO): NO